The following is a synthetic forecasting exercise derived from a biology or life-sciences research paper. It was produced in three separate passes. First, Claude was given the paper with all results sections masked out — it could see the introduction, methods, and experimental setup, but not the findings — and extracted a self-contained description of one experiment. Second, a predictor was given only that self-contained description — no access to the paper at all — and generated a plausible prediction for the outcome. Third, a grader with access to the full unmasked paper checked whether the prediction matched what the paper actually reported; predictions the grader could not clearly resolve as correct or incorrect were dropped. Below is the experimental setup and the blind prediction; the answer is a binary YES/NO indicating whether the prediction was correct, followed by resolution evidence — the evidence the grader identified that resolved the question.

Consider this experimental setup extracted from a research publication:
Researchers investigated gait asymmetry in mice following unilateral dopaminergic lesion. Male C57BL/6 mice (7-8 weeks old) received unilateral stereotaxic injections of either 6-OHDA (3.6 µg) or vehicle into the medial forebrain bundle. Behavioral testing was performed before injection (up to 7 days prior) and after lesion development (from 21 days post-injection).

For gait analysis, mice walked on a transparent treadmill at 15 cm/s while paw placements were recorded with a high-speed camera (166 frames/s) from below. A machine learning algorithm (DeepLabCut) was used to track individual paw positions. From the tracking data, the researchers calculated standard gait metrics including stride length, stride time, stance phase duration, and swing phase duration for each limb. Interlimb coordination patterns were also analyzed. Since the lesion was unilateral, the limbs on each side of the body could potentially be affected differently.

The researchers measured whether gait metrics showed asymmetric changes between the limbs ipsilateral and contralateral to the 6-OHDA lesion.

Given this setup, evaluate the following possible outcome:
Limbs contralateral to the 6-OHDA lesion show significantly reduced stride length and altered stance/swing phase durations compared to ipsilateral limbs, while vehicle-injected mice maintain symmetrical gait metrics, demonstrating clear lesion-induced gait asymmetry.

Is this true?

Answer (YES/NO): NO